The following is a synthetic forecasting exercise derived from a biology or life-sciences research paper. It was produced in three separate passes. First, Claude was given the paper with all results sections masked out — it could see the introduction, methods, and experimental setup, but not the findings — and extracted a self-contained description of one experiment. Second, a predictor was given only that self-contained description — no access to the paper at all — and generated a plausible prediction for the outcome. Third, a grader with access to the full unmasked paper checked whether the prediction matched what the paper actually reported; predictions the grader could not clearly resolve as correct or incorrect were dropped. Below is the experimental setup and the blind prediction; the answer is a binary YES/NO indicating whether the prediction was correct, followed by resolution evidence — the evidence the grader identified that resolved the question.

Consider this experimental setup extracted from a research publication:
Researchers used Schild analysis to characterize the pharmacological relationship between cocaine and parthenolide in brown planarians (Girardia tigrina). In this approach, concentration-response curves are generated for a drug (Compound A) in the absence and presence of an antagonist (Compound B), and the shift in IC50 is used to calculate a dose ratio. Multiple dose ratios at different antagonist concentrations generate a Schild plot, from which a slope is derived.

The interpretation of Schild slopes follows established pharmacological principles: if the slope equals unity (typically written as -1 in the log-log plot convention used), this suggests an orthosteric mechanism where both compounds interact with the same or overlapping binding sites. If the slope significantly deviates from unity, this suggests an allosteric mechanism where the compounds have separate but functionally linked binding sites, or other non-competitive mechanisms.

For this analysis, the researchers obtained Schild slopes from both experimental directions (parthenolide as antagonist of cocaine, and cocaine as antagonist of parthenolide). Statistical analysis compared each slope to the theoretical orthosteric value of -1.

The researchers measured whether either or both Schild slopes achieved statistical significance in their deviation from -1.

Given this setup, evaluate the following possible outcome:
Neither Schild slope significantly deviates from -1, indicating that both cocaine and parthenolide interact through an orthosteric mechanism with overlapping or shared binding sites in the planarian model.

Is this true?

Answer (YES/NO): NO